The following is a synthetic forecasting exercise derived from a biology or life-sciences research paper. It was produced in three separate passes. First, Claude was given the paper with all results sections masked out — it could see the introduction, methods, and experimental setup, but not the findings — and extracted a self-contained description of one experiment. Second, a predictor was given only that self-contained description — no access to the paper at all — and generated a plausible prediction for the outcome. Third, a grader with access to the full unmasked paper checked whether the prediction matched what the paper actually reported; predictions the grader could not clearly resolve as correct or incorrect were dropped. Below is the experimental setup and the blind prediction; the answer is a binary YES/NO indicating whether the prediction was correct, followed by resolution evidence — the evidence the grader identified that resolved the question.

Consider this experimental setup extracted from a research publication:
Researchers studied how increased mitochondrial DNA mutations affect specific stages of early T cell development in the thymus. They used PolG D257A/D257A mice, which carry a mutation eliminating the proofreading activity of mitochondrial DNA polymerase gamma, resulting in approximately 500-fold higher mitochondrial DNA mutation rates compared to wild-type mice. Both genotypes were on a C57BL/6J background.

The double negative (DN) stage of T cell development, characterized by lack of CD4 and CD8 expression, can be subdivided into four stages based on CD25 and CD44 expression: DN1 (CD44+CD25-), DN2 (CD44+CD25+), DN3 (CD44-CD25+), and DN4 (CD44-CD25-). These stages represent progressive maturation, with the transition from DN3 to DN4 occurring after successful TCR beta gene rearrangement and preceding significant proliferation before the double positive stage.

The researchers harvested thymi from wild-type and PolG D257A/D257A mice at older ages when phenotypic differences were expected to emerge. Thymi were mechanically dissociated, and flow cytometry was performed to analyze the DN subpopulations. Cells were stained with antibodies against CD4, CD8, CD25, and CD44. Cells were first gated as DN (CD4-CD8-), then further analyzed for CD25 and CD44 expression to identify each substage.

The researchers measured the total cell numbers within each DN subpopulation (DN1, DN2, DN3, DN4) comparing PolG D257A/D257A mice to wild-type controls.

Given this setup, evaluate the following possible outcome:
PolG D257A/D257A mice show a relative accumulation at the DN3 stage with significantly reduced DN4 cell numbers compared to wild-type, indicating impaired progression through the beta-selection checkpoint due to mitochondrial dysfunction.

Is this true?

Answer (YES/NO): NO